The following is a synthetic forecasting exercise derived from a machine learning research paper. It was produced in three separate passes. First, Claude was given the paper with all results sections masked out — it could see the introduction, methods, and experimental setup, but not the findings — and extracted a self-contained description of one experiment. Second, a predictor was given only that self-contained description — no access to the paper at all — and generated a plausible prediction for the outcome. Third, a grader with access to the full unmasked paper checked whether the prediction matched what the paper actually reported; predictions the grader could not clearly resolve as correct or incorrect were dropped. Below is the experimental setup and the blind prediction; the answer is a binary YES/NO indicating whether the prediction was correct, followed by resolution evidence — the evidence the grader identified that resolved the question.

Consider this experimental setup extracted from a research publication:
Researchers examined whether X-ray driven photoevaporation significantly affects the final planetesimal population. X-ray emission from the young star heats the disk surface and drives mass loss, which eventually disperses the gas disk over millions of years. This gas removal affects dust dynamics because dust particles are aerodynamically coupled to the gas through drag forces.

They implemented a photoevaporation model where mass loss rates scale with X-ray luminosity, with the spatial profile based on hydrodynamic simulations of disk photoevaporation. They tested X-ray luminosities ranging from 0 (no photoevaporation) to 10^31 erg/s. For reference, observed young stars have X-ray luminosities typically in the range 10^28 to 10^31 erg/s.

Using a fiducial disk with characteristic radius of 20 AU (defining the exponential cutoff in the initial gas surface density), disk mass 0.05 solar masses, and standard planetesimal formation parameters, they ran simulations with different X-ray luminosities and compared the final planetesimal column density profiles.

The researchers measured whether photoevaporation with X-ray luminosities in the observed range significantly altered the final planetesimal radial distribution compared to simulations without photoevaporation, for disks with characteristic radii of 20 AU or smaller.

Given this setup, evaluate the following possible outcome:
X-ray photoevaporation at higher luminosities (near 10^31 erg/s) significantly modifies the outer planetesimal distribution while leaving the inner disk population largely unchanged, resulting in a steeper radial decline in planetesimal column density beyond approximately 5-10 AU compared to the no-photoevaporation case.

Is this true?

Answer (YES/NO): NO